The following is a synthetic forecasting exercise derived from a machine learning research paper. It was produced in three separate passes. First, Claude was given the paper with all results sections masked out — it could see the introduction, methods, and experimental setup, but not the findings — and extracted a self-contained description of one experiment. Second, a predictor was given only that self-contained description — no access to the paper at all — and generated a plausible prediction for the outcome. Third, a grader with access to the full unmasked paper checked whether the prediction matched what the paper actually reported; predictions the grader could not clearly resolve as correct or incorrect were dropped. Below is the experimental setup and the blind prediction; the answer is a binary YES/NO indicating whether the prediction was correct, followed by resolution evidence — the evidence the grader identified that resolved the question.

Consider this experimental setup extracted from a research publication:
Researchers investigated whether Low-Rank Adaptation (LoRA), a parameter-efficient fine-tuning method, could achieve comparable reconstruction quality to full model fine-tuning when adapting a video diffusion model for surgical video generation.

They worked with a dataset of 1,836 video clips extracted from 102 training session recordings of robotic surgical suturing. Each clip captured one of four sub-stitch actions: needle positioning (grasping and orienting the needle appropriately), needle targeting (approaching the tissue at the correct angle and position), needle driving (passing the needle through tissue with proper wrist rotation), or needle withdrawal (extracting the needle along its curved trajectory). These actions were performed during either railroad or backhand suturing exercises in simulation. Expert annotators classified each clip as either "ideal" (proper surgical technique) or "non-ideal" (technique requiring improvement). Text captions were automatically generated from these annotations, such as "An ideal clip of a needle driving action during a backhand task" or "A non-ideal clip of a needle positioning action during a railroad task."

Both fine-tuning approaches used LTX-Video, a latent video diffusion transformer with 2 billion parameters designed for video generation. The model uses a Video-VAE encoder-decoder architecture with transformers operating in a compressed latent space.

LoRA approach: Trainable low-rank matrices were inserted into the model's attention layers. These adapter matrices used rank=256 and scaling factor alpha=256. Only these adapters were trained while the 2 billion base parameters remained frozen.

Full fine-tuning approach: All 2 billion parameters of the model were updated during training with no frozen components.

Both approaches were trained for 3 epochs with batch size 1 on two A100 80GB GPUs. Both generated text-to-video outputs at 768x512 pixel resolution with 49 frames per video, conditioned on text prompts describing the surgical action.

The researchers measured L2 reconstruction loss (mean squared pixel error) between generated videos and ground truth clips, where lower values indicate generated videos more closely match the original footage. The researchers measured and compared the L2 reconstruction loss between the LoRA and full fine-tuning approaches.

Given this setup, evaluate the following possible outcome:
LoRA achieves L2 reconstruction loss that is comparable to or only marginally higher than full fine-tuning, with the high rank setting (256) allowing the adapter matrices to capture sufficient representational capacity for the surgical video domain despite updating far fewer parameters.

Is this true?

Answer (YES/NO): NO